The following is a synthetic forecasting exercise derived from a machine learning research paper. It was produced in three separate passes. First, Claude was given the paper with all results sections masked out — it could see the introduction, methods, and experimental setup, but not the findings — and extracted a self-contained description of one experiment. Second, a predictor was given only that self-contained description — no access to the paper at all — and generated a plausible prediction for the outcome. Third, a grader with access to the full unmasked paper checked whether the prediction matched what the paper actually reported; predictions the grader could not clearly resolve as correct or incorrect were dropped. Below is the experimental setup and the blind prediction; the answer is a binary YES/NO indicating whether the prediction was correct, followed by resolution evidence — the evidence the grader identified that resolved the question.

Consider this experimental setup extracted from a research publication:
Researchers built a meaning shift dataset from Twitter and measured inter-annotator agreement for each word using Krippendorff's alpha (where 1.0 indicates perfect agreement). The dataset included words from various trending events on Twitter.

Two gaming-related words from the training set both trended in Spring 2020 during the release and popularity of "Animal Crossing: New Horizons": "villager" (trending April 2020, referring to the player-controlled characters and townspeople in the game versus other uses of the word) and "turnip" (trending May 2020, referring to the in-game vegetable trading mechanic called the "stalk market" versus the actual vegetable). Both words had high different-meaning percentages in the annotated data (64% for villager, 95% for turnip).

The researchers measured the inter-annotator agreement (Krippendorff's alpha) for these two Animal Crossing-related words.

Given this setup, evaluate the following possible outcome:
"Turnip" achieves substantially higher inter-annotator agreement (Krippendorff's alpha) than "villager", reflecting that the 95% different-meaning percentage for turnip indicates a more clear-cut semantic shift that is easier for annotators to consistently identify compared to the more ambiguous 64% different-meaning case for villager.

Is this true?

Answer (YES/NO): NO